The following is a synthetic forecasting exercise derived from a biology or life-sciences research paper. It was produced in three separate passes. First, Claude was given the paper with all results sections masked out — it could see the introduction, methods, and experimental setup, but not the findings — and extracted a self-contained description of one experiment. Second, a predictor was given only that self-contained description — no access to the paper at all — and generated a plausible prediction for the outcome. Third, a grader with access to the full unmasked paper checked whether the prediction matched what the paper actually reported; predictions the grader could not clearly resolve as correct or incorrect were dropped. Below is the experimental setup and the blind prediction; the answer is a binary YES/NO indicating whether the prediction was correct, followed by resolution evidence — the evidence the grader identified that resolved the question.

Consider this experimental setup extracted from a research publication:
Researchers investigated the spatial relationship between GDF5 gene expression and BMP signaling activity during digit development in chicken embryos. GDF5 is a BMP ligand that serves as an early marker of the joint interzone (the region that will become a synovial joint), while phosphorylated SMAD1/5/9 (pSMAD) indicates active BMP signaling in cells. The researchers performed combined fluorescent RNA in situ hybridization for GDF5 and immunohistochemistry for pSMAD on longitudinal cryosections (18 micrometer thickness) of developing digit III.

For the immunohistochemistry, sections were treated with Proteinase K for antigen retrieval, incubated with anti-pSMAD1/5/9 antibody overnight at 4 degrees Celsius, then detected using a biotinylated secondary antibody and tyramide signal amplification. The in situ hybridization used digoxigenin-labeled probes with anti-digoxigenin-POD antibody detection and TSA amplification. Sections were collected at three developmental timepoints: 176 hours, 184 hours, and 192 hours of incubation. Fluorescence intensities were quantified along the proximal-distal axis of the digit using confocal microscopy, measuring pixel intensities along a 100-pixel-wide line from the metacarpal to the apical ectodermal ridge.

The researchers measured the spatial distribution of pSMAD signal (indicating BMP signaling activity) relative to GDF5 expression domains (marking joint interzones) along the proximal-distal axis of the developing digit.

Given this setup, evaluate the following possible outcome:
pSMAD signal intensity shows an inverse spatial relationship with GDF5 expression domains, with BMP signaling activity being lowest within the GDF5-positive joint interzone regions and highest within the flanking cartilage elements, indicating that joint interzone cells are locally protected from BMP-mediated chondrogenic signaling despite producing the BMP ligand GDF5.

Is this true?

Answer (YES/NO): YES